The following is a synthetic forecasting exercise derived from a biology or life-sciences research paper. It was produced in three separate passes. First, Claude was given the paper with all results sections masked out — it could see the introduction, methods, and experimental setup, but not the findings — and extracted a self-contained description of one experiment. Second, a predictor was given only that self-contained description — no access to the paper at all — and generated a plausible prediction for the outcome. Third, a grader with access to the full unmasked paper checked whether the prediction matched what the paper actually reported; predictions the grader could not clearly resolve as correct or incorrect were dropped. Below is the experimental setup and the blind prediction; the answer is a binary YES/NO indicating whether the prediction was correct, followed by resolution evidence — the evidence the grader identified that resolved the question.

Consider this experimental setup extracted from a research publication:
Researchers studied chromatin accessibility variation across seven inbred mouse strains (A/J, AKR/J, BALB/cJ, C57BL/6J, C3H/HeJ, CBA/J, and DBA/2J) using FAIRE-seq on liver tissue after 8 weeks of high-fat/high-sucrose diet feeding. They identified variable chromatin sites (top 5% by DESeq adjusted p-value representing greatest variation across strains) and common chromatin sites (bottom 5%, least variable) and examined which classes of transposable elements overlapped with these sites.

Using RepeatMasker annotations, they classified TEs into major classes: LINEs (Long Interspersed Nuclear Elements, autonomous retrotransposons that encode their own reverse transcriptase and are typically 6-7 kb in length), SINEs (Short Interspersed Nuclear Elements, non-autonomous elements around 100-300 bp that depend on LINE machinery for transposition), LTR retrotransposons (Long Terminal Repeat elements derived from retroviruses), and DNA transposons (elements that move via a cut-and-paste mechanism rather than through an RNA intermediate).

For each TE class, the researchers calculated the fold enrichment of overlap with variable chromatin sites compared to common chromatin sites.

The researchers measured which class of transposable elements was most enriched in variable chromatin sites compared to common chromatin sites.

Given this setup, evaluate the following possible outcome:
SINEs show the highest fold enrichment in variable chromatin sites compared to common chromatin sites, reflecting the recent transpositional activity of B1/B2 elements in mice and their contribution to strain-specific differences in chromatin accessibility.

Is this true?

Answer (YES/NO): NO